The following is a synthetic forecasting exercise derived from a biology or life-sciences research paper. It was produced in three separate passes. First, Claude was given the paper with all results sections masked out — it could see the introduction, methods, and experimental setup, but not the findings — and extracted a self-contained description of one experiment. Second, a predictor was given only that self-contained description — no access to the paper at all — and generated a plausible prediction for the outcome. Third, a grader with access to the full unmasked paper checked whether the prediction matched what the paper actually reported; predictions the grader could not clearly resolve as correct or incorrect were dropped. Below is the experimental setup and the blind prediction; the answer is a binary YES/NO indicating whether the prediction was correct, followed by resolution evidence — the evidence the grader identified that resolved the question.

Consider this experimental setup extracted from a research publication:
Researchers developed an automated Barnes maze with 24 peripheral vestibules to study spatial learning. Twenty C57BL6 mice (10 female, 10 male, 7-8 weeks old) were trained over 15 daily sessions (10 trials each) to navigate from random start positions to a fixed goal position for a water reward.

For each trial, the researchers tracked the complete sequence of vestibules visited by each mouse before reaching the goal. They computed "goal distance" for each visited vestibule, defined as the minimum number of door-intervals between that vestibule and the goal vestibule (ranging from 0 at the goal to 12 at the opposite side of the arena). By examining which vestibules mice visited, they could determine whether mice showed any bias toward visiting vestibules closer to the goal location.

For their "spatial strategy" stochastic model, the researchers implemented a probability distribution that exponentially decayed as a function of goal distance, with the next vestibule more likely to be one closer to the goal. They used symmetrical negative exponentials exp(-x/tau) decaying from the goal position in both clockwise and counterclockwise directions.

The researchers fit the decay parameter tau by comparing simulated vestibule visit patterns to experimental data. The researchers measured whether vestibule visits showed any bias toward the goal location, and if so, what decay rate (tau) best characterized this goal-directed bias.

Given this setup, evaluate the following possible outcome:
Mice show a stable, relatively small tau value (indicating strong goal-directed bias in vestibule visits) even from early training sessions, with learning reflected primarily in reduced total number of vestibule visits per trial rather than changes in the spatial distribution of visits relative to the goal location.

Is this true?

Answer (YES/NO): NO